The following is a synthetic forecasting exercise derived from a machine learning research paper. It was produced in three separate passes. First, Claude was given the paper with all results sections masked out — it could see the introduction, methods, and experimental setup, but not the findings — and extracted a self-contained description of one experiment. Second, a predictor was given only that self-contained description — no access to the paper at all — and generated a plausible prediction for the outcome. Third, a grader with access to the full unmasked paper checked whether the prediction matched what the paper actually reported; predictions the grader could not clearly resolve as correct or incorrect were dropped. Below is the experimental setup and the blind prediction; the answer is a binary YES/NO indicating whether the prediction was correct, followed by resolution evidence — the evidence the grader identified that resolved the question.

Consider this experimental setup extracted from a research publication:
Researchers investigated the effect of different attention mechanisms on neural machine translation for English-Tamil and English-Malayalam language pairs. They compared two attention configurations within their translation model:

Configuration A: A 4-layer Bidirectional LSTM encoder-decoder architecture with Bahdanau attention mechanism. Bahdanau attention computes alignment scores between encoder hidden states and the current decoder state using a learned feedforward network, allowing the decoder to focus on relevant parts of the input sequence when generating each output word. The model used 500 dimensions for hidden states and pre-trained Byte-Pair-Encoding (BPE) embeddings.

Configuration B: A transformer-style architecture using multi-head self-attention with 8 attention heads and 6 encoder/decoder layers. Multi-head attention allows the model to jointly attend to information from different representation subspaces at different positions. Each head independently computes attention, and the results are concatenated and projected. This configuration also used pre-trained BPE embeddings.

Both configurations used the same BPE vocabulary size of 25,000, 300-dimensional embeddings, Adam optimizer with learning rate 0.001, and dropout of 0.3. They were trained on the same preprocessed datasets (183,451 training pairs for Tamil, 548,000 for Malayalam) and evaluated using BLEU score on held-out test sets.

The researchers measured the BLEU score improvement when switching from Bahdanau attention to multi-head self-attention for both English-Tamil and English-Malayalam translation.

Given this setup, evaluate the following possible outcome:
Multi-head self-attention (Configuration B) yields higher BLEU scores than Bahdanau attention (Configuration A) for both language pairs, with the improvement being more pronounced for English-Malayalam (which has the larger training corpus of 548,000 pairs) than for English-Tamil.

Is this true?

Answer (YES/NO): YES